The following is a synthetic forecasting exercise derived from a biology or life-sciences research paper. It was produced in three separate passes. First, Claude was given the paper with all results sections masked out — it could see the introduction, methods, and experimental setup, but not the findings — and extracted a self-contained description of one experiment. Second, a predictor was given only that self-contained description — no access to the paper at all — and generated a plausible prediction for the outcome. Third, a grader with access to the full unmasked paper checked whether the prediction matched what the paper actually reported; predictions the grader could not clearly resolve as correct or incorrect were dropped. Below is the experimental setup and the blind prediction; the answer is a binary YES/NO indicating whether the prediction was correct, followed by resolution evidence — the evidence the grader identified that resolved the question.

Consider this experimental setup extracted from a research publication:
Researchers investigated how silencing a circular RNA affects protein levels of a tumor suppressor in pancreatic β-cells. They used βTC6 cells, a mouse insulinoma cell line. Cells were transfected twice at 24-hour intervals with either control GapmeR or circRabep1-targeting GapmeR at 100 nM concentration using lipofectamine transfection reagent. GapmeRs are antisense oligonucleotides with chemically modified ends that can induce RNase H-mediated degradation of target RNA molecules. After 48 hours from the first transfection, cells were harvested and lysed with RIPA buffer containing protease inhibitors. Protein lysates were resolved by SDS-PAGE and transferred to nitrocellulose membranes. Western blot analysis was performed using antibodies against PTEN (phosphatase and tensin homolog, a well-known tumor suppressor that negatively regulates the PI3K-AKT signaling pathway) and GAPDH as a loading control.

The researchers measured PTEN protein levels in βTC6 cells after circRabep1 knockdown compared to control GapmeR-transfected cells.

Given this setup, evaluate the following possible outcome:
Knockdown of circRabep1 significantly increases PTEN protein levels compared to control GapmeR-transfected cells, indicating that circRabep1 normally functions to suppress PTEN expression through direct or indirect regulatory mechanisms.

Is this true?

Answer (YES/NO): NO